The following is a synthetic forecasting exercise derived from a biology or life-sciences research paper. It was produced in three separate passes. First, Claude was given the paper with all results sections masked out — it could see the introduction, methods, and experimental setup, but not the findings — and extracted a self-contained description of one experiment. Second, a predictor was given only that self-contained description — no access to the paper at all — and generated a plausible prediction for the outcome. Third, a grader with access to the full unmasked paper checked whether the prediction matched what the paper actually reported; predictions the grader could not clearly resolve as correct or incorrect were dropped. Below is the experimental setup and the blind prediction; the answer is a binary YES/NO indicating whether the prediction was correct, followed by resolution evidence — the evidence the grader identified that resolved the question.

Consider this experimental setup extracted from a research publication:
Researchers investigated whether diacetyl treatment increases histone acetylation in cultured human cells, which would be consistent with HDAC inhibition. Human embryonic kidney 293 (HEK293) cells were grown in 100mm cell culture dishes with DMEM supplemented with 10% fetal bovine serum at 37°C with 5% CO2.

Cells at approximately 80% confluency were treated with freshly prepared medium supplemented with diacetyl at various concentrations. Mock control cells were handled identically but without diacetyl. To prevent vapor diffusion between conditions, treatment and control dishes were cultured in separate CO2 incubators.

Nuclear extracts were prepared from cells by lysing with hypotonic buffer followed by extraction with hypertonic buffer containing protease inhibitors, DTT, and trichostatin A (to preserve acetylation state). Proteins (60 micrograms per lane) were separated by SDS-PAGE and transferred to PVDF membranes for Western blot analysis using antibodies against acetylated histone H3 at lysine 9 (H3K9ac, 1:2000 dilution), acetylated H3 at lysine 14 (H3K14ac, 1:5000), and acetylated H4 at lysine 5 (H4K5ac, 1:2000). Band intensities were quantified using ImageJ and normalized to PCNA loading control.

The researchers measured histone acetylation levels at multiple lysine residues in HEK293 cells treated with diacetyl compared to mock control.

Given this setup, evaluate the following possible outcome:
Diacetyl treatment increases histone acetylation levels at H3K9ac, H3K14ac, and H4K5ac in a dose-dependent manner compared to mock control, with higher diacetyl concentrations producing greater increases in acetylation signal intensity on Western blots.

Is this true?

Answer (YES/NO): NO